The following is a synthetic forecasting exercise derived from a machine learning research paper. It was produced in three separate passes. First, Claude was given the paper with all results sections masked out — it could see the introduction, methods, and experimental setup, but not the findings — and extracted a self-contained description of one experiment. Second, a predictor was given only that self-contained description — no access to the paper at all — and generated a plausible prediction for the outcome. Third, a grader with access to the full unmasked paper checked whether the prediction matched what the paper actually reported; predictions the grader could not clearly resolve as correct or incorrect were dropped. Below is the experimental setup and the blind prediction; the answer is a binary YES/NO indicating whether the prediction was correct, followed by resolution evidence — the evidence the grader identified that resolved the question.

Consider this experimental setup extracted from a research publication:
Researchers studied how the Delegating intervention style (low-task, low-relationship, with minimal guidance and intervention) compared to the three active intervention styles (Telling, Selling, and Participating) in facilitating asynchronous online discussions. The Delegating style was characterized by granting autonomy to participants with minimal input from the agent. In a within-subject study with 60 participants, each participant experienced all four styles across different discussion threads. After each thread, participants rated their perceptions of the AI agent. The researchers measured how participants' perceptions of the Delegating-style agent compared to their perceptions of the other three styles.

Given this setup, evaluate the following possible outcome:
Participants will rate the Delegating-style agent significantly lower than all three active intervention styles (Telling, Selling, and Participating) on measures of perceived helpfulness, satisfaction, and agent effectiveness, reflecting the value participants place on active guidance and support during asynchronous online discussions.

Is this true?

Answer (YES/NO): YES